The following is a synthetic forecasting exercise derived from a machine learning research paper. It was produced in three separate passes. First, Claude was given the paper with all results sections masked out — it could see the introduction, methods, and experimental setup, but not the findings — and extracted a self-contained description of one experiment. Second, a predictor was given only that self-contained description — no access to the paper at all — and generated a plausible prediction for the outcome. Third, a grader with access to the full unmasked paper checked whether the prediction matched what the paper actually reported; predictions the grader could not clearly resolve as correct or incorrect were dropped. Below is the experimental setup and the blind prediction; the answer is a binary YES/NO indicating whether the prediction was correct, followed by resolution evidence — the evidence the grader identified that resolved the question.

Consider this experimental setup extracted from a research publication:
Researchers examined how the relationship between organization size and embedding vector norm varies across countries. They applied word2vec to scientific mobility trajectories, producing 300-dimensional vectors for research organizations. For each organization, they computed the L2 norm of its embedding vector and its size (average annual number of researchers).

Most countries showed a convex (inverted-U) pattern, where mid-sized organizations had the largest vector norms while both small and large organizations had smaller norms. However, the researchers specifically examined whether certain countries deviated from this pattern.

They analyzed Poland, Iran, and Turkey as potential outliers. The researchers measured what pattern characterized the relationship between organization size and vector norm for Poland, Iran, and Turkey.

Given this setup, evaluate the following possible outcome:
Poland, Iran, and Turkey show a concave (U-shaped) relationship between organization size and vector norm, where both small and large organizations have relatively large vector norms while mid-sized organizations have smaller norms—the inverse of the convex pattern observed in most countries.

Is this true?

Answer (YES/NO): NO